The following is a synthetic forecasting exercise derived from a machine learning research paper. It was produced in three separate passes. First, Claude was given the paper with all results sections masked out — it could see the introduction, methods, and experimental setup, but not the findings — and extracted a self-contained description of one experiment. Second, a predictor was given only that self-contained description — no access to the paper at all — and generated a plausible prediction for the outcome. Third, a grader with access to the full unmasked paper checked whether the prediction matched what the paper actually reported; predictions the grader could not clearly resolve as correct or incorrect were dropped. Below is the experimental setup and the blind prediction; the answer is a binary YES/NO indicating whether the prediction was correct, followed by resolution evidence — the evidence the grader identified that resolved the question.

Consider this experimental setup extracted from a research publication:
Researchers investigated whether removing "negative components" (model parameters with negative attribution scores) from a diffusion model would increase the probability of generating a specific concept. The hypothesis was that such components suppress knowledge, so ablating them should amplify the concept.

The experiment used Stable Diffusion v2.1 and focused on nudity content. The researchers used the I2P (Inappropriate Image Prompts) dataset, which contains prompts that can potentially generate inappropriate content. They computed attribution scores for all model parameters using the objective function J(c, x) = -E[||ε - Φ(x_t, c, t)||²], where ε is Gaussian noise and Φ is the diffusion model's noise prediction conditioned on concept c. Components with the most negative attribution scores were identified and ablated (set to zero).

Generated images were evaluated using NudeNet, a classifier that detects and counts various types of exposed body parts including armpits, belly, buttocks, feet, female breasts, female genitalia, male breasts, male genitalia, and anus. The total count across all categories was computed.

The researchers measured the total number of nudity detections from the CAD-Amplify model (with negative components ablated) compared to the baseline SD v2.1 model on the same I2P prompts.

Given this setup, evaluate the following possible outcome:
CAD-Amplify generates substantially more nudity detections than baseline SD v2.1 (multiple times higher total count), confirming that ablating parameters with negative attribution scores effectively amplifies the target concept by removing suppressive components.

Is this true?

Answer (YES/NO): NO